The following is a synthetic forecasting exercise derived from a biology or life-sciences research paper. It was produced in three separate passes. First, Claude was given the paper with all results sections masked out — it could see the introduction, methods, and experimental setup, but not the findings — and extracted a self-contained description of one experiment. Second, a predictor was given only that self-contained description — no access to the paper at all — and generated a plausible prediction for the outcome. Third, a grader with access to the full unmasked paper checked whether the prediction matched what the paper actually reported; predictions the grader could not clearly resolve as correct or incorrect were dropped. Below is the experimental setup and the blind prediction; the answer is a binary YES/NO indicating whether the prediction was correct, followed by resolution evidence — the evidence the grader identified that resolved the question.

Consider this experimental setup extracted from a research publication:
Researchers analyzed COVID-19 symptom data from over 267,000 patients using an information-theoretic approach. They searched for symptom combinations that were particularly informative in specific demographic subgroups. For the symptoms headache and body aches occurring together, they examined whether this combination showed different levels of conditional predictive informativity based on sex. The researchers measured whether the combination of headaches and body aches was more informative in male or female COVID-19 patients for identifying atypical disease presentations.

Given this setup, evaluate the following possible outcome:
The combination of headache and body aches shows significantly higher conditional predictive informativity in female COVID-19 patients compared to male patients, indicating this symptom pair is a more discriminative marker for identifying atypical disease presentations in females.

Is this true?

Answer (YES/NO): NO